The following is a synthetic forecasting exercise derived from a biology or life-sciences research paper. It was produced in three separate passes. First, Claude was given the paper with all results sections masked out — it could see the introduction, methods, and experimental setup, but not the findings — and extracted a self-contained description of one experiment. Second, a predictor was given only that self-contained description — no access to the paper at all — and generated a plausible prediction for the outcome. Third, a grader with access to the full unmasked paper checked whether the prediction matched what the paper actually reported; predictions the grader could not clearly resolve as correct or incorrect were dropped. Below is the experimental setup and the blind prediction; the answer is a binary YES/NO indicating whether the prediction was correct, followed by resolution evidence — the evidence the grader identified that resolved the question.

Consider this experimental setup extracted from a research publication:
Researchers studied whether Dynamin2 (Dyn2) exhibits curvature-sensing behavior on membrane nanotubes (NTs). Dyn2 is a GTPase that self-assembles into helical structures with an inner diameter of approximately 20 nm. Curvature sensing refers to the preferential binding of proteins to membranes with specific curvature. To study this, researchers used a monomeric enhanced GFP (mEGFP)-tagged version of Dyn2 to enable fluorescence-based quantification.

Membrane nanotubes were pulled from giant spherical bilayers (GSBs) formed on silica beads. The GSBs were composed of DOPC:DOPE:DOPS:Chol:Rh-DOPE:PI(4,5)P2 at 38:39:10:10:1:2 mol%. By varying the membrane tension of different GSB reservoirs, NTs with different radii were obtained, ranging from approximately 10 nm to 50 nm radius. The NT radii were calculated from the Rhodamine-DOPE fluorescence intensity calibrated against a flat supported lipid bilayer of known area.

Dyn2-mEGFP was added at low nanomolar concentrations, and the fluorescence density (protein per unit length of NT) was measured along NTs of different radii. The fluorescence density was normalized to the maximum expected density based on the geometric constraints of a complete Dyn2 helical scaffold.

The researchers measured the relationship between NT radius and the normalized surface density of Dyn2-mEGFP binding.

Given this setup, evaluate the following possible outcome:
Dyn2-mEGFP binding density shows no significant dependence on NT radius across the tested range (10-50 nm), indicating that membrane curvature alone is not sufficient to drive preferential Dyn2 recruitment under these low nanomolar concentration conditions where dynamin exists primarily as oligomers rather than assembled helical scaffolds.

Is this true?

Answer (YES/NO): NO